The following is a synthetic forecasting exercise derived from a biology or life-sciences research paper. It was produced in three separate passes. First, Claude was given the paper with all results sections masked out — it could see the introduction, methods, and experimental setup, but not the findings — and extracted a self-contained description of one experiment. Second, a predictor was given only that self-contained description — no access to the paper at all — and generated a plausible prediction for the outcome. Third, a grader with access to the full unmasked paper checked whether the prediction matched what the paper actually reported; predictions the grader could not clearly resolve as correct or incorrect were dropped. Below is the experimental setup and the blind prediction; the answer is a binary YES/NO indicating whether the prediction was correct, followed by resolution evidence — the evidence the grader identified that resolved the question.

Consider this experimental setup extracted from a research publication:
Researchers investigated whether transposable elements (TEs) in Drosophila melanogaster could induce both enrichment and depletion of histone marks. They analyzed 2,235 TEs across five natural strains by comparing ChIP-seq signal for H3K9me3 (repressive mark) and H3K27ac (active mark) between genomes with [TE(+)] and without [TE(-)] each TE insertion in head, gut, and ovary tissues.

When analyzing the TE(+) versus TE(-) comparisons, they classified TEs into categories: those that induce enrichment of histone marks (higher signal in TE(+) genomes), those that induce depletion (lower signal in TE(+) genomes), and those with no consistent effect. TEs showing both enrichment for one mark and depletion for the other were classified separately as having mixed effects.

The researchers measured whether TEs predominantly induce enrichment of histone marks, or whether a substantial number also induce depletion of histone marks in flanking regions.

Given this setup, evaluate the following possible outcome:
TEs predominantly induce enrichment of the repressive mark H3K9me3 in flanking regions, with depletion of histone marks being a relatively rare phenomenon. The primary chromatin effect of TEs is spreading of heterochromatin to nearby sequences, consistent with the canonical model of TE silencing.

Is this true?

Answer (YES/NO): NO